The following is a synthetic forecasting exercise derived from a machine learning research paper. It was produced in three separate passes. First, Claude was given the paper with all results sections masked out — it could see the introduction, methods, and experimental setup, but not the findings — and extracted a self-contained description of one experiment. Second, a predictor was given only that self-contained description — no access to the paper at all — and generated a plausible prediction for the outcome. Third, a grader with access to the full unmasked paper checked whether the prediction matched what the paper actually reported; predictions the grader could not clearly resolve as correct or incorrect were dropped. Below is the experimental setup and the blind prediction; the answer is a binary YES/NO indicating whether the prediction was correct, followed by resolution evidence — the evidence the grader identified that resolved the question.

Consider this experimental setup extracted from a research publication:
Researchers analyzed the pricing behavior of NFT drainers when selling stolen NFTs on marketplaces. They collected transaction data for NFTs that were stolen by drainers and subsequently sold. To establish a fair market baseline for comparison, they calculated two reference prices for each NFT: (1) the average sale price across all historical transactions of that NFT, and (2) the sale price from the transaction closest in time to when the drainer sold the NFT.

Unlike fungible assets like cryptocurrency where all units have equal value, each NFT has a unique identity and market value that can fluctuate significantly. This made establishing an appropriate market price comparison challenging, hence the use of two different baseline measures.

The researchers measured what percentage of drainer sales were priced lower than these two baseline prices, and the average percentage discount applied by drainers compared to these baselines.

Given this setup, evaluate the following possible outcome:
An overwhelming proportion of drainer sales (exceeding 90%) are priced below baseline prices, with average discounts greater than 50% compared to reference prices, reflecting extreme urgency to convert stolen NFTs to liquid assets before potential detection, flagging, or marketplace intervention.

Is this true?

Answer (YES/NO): NO